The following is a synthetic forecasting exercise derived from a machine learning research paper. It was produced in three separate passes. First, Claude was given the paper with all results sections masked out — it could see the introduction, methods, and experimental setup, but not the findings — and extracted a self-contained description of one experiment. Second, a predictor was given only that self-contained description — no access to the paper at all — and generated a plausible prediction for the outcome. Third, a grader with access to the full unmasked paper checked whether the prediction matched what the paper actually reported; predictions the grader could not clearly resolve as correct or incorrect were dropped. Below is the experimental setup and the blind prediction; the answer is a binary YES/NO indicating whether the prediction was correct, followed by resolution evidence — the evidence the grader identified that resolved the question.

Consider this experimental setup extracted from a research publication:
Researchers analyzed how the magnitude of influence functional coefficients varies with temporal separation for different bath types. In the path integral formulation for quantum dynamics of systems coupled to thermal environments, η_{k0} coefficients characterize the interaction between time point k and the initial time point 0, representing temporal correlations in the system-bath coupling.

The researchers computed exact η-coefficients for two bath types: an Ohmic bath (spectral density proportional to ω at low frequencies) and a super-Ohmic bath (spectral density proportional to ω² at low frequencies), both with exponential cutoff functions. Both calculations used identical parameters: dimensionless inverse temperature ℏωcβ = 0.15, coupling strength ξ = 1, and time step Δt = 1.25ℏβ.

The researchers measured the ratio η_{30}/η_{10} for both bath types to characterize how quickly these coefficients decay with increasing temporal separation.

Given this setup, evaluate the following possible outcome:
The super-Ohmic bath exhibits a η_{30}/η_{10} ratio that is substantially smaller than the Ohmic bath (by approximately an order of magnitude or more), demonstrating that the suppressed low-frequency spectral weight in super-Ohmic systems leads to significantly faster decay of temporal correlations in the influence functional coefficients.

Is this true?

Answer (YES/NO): NO